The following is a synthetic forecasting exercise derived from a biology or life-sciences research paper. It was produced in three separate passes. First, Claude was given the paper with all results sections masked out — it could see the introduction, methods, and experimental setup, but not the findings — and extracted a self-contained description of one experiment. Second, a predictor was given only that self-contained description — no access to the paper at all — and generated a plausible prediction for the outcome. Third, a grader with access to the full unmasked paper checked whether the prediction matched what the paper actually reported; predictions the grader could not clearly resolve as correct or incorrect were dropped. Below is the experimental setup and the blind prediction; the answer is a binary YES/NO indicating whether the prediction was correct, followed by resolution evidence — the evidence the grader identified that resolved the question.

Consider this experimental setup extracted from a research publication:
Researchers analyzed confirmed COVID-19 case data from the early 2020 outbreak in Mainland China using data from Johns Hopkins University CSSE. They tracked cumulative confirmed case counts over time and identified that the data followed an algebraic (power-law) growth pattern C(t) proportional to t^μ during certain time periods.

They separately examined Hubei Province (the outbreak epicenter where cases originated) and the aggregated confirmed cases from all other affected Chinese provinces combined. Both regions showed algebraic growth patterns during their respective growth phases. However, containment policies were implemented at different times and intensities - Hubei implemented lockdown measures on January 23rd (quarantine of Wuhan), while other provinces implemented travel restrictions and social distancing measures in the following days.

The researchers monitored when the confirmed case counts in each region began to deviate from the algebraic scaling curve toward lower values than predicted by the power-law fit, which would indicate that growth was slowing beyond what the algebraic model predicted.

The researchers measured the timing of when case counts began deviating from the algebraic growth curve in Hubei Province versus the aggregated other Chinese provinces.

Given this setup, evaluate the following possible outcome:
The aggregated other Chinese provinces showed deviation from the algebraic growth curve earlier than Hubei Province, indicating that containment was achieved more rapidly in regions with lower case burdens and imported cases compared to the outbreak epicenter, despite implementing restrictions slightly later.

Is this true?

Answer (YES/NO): YES